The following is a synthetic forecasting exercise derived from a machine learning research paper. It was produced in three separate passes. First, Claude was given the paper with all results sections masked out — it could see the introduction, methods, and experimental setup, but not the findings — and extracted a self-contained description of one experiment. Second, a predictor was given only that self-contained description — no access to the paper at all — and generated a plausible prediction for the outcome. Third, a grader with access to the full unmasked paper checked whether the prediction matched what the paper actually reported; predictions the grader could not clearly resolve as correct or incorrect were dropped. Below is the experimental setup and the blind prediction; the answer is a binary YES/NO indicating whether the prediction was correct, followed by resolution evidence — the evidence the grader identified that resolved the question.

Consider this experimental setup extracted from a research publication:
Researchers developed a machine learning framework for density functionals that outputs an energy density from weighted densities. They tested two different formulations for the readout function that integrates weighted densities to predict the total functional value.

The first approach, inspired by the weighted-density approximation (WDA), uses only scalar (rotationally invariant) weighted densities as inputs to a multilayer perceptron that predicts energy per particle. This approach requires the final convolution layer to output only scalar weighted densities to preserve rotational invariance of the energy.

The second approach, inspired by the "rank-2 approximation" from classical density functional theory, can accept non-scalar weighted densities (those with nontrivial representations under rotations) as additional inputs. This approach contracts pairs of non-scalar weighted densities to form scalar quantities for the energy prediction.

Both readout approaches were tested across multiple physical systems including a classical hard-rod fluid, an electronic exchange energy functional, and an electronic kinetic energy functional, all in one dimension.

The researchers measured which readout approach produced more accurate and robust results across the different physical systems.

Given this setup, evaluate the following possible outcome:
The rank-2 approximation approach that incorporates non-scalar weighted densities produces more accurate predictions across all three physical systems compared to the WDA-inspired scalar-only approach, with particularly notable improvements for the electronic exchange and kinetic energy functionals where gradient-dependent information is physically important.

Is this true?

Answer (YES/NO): NO